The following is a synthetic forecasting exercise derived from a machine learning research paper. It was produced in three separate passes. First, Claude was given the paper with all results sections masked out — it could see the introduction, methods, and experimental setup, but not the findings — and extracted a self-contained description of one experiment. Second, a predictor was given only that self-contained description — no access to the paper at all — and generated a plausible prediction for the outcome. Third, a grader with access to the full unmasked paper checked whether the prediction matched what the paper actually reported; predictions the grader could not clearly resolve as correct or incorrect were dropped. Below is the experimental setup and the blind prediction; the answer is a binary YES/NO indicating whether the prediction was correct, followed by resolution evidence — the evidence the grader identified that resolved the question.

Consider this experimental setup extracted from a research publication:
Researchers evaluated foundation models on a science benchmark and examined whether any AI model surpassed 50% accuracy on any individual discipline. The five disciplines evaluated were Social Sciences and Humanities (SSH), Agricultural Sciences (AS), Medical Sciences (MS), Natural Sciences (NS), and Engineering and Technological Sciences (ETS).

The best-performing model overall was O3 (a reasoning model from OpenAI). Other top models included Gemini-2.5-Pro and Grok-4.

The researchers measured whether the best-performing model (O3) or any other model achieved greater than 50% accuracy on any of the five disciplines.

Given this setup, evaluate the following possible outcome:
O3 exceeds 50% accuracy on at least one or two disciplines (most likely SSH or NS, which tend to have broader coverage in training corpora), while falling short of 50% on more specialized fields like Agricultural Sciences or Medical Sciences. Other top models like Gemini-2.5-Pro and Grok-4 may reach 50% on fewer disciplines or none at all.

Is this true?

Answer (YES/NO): NO